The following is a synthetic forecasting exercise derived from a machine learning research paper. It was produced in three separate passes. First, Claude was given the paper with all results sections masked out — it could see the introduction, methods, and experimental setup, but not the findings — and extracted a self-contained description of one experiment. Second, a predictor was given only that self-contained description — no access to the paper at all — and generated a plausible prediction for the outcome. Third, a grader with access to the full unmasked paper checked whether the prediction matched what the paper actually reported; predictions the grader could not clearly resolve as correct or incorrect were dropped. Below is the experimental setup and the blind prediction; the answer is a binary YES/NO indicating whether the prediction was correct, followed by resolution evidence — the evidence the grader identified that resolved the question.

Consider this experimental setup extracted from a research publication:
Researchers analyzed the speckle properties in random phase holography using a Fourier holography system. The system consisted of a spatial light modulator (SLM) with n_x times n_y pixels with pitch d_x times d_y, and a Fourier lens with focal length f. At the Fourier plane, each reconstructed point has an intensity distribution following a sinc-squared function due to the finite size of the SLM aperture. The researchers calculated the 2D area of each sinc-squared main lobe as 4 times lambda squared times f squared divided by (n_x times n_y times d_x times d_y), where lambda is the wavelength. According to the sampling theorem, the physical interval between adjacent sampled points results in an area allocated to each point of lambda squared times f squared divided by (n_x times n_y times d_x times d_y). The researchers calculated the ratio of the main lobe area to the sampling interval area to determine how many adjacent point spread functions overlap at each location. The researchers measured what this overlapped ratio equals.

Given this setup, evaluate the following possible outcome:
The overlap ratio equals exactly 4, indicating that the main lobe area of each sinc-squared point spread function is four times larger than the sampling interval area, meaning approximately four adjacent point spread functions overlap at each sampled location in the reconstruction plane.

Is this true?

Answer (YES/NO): YES